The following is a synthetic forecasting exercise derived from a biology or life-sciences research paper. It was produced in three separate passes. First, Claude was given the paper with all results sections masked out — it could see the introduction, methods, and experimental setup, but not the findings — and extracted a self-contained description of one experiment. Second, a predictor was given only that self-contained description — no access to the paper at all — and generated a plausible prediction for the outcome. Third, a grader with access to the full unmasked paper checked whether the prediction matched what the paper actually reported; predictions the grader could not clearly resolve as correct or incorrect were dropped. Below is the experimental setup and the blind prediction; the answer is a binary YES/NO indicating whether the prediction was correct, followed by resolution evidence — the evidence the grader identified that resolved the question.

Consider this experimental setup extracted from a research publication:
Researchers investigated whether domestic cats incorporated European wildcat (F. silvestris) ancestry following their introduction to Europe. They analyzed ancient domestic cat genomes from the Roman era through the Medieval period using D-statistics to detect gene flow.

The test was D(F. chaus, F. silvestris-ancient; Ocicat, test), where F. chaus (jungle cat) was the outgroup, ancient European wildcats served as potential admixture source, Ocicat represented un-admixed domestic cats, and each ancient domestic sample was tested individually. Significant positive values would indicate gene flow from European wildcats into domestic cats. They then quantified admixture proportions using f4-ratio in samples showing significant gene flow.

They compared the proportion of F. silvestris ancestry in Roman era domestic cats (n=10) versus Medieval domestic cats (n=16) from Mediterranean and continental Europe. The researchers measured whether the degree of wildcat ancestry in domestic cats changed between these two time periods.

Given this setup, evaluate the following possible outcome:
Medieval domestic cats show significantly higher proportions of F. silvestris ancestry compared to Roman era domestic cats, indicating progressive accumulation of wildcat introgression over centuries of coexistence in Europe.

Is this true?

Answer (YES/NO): NO